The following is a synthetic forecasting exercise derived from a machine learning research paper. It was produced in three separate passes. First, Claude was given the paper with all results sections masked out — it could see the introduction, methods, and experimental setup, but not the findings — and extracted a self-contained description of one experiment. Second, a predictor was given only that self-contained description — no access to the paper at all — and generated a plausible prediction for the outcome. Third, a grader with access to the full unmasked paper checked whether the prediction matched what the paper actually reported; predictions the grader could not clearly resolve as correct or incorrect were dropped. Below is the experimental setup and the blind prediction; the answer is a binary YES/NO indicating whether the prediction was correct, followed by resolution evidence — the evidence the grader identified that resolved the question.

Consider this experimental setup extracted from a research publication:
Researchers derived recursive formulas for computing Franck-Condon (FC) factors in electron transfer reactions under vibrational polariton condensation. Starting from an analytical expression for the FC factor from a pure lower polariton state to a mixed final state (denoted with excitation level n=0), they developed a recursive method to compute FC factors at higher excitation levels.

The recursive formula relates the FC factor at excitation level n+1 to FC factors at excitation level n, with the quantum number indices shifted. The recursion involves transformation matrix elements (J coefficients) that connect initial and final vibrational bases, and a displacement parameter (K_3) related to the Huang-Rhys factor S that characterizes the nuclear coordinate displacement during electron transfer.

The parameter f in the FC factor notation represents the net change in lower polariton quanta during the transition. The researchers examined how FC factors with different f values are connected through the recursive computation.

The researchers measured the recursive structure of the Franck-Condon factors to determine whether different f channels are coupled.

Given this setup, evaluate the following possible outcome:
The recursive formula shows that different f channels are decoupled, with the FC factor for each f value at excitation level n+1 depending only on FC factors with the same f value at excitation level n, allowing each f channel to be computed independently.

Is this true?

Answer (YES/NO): NO